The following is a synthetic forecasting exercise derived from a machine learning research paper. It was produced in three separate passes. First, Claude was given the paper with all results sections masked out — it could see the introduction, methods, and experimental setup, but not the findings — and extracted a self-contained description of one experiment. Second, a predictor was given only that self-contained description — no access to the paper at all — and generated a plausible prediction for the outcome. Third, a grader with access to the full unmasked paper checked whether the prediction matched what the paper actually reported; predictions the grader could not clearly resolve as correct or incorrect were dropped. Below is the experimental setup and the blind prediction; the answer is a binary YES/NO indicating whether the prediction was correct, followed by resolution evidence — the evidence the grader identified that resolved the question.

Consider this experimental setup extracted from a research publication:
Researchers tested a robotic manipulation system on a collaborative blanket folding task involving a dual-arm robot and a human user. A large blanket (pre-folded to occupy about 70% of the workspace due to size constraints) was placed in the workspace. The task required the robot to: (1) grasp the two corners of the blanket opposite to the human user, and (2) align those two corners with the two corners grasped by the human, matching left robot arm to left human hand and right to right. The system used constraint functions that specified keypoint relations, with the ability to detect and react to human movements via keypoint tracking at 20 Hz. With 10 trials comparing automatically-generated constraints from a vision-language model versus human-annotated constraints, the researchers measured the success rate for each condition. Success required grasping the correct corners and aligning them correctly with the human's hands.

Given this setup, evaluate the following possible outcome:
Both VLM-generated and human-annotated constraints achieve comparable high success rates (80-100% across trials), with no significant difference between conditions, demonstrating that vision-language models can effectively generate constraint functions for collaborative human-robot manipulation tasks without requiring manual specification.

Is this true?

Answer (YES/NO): NO